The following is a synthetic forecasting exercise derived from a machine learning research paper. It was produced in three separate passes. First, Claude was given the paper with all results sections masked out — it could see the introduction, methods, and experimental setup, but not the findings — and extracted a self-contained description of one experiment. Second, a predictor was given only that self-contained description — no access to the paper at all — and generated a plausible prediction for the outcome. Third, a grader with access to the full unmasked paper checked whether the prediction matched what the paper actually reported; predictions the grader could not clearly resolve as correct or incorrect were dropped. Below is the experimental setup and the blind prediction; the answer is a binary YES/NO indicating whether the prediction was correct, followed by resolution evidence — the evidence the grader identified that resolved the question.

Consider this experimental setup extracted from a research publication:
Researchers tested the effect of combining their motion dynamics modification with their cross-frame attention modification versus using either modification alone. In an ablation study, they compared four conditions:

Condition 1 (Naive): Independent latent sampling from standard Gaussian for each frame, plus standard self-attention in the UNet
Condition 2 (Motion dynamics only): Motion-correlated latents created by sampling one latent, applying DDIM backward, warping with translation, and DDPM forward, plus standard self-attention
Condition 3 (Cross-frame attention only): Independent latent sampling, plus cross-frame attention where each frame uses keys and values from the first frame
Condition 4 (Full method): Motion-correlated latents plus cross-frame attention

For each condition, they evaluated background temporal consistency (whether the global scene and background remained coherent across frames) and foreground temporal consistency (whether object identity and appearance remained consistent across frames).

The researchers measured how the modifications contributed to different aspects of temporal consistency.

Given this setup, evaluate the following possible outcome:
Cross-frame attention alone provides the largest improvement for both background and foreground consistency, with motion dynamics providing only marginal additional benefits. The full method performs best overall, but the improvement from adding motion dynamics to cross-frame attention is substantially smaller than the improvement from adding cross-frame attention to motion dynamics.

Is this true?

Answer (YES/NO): NO